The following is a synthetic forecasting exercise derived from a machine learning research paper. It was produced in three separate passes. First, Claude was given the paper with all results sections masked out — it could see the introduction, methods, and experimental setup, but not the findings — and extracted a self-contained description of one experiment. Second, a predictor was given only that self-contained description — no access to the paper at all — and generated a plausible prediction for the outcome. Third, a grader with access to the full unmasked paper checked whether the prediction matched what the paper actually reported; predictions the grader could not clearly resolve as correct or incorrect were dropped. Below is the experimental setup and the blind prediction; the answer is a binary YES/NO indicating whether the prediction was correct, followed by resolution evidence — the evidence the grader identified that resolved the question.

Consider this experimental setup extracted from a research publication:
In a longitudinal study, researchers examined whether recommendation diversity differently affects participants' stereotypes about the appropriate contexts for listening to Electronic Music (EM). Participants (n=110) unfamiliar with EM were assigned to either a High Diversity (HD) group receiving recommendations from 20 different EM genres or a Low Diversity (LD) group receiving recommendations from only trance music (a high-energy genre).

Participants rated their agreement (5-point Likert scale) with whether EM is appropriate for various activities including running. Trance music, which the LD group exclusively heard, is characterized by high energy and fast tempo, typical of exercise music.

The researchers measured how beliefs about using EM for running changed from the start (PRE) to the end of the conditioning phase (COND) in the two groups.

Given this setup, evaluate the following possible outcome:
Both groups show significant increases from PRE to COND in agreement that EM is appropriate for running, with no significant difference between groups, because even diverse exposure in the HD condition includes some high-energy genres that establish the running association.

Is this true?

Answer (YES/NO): NO